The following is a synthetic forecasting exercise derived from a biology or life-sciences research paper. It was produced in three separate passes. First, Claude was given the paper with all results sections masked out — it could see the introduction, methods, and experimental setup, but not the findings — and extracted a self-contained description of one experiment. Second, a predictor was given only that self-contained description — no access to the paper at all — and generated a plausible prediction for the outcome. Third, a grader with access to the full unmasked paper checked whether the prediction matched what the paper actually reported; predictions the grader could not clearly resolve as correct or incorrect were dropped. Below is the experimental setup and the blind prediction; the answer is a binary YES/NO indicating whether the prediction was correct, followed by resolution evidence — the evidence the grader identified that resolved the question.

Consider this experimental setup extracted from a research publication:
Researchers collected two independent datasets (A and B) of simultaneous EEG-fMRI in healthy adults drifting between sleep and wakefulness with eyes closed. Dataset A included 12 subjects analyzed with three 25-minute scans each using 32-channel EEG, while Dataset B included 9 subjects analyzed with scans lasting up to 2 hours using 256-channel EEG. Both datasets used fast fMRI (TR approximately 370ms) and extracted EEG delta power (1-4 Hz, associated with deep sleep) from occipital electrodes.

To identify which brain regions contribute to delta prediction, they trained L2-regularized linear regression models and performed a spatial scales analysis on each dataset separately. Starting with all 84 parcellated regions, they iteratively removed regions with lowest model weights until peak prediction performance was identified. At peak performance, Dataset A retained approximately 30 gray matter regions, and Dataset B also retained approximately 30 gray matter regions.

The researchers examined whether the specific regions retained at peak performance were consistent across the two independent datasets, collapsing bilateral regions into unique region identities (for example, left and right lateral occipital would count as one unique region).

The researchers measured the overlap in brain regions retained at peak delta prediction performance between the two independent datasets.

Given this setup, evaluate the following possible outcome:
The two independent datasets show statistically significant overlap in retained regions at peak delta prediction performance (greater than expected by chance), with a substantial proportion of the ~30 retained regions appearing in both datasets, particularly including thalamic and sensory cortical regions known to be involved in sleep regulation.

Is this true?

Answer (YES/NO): NO